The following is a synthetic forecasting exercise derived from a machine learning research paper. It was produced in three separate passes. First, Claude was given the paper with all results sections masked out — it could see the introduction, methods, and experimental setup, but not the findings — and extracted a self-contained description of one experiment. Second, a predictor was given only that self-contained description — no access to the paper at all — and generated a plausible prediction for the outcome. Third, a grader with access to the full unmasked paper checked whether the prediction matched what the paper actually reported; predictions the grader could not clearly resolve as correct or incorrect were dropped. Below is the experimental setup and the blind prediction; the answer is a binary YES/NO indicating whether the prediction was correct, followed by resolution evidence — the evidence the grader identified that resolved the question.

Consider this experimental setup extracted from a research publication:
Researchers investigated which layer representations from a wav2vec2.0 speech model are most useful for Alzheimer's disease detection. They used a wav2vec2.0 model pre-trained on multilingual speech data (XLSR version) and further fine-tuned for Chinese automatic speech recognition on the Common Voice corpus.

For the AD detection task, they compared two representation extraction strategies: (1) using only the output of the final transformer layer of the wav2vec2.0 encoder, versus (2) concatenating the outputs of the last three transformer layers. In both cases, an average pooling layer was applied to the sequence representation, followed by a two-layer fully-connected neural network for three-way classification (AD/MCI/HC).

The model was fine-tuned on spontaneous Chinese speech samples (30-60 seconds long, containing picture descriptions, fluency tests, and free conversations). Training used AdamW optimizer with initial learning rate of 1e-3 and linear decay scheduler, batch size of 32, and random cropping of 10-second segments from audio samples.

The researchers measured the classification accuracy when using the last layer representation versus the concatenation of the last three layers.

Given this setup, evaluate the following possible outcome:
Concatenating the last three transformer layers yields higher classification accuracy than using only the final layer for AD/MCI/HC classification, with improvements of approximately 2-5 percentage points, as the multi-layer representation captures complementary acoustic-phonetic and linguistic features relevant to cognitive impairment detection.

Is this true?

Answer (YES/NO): NO